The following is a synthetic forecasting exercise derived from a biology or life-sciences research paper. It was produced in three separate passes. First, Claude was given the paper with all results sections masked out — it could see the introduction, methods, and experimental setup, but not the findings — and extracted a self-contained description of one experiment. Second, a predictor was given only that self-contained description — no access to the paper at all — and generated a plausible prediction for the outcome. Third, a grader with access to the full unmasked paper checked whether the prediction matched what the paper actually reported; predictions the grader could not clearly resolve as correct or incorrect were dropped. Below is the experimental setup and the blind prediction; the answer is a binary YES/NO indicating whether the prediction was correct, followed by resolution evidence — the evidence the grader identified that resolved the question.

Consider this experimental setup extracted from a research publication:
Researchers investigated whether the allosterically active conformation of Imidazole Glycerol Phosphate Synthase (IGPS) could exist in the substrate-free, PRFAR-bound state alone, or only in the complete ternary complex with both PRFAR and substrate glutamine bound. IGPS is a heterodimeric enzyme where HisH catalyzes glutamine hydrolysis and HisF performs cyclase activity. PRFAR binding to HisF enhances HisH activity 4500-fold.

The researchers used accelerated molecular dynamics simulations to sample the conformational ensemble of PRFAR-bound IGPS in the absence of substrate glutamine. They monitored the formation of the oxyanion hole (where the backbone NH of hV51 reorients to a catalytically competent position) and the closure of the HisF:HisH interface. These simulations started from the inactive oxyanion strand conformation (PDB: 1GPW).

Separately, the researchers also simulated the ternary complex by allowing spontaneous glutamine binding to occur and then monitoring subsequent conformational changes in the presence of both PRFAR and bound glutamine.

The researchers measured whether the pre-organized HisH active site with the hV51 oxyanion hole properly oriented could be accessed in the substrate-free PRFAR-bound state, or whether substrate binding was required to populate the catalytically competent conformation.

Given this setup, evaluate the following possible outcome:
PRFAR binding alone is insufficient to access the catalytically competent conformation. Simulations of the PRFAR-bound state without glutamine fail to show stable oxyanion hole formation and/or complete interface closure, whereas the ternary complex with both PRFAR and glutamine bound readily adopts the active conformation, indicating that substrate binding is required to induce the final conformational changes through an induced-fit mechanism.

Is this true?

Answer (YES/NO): NO